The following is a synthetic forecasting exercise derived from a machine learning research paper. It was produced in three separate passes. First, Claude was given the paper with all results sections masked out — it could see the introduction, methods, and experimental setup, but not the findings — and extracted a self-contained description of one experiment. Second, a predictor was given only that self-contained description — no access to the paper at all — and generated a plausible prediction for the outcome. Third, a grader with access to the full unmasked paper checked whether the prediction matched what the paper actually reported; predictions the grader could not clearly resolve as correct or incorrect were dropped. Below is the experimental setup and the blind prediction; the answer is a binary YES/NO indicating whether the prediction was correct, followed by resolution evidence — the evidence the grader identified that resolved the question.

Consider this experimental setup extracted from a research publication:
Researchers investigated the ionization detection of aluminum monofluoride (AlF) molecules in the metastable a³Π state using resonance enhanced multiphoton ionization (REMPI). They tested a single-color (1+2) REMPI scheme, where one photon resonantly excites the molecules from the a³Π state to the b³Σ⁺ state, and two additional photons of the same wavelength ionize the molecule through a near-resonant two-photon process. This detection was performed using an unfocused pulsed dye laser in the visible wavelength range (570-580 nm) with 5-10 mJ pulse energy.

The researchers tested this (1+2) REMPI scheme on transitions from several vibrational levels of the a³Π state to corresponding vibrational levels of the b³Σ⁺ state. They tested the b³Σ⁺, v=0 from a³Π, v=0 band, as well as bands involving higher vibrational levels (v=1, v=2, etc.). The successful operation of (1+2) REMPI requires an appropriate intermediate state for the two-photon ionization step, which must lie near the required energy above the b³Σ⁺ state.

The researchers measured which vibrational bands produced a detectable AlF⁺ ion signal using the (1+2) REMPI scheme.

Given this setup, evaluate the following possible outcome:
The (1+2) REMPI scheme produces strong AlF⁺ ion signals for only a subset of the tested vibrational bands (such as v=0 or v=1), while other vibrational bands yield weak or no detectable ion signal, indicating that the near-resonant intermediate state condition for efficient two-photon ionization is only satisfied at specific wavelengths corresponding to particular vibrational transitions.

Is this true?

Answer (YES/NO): YES